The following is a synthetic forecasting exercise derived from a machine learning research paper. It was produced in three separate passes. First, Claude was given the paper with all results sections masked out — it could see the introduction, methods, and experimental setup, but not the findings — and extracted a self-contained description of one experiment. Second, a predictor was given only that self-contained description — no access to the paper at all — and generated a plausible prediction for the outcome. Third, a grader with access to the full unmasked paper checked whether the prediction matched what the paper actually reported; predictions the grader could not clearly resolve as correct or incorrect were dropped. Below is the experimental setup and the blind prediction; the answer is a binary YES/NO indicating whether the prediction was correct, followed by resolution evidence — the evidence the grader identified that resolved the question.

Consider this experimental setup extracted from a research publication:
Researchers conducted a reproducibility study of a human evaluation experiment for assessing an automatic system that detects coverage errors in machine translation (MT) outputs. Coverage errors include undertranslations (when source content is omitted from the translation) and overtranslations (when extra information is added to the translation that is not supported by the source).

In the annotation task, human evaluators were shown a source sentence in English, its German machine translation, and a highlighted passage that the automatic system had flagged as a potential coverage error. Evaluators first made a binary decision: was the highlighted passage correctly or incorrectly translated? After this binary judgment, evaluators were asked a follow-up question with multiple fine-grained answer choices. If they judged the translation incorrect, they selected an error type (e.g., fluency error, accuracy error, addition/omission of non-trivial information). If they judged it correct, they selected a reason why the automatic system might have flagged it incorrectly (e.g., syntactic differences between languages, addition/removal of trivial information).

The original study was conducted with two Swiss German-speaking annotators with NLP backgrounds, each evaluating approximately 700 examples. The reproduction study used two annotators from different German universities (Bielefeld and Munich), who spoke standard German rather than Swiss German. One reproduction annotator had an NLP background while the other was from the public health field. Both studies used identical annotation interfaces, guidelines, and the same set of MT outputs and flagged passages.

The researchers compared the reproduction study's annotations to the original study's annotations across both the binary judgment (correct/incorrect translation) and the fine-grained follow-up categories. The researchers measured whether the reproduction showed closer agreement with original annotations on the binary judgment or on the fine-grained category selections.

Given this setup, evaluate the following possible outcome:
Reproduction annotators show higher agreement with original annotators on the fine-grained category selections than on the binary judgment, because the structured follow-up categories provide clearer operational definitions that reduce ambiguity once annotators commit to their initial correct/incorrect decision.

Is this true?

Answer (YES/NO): NO